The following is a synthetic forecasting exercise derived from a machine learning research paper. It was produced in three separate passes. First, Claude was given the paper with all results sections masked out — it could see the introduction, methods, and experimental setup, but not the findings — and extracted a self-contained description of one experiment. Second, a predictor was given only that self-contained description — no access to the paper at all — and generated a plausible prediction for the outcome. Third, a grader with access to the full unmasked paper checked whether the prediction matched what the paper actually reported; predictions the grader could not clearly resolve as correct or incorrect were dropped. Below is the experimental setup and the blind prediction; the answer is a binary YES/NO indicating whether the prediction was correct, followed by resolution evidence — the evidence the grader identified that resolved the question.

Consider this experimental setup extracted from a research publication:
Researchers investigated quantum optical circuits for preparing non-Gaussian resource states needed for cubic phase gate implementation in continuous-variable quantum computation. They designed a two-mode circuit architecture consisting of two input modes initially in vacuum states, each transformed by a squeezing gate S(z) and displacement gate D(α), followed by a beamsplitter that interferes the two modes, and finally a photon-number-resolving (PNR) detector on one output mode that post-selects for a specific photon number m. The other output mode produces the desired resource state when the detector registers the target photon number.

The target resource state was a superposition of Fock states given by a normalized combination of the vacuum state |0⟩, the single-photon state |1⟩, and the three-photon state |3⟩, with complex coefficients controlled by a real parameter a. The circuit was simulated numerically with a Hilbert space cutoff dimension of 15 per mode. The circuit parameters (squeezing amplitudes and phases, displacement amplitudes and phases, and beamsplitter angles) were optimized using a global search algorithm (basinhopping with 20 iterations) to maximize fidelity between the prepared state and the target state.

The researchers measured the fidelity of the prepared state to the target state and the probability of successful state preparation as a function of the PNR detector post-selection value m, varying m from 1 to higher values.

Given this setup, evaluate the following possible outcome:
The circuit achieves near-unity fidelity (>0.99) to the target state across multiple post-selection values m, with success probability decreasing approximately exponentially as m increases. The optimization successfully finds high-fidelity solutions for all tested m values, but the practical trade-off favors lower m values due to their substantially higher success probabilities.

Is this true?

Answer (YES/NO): NO